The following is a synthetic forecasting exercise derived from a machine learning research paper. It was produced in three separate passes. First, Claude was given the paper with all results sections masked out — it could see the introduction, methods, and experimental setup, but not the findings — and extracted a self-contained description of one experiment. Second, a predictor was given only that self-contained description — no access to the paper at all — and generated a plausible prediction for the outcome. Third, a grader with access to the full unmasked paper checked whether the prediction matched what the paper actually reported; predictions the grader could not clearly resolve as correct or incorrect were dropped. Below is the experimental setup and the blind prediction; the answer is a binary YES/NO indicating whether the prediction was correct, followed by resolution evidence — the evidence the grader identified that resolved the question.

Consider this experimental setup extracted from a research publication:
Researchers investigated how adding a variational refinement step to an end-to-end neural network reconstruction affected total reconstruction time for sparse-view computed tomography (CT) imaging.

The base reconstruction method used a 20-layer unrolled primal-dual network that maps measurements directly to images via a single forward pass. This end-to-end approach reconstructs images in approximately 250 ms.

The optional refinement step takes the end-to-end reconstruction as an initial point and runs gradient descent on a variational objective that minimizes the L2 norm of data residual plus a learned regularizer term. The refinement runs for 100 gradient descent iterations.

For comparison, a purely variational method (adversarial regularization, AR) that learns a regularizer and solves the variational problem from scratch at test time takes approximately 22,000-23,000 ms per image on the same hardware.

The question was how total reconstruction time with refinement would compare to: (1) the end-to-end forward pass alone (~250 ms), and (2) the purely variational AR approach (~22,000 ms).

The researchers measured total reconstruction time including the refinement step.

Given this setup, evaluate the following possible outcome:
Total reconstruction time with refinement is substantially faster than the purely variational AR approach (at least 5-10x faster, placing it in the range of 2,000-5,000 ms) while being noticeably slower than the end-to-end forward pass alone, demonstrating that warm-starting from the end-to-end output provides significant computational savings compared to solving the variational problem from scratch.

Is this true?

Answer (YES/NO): NO